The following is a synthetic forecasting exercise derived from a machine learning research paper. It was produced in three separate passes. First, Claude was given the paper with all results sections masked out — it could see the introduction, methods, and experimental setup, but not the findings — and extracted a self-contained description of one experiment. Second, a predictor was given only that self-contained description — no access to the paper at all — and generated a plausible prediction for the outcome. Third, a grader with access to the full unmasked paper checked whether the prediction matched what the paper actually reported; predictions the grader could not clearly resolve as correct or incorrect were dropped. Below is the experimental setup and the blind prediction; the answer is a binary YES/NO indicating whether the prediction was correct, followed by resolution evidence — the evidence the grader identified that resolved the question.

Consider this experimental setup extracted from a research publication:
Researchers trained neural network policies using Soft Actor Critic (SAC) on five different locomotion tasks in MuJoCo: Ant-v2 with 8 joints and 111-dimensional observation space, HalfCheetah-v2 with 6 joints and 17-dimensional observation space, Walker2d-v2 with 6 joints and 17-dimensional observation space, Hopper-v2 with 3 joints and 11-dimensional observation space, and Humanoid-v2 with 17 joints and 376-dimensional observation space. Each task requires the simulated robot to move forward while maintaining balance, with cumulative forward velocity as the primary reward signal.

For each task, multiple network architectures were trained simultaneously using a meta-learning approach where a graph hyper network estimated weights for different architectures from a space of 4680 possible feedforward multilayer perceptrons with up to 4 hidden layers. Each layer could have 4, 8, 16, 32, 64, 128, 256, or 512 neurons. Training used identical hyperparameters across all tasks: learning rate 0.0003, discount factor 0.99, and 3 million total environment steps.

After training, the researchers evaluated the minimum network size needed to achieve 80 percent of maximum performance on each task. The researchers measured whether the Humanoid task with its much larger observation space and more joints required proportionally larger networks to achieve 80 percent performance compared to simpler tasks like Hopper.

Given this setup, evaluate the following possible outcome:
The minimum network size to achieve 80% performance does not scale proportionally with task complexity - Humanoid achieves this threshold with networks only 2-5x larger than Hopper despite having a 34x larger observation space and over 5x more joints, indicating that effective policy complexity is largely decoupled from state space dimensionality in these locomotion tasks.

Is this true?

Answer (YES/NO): NO